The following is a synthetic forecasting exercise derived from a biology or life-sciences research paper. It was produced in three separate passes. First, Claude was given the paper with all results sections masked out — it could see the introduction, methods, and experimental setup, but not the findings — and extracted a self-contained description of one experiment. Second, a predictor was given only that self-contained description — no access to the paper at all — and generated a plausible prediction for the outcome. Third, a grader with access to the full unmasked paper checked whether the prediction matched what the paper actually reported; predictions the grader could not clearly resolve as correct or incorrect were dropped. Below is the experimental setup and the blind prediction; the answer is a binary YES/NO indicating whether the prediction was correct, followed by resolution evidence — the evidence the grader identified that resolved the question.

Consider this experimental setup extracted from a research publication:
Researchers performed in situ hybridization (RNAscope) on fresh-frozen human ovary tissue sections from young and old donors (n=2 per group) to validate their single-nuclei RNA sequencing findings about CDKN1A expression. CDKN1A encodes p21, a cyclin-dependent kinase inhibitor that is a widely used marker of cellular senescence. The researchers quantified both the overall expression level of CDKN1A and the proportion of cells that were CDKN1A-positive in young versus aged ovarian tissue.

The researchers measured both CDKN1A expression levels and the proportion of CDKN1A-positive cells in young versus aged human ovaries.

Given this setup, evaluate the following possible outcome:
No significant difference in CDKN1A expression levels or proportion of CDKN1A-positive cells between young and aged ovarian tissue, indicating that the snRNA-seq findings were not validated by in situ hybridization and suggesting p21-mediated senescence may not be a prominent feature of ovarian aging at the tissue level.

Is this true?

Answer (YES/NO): NO